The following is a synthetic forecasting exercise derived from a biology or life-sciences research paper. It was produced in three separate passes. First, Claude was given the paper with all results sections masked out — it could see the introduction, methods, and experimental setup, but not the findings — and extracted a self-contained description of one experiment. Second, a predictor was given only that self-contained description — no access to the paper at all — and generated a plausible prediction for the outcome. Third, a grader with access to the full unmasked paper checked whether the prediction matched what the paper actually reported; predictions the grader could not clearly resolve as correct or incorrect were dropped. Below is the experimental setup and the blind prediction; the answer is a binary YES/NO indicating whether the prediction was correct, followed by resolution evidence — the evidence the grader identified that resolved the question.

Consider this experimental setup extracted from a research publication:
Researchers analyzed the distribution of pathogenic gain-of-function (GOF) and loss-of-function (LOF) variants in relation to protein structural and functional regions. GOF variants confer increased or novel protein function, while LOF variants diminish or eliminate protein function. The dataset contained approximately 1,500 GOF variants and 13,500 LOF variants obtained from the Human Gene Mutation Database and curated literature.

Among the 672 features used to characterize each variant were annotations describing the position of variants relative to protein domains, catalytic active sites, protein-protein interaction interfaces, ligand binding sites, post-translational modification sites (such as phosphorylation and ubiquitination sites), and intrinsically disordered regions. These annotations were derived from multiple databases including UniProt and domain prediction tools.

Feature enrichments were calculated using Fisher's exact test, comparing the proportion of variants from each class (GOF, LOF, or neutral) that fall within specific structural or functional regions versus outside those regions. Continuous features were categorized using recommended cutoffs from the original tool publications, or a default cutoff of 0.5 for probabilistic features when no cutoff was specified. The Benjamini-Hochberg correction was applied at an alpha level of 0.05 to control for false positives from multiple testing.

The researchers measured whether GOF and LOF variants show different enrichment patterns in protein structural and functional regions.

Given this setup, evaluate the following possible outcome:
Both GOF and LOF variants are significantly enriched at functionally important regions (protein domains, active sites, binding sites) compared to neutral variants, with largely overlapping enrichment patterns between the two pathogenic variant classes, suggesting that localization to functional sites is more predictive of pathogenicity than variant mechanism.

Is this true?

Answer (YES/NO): NO